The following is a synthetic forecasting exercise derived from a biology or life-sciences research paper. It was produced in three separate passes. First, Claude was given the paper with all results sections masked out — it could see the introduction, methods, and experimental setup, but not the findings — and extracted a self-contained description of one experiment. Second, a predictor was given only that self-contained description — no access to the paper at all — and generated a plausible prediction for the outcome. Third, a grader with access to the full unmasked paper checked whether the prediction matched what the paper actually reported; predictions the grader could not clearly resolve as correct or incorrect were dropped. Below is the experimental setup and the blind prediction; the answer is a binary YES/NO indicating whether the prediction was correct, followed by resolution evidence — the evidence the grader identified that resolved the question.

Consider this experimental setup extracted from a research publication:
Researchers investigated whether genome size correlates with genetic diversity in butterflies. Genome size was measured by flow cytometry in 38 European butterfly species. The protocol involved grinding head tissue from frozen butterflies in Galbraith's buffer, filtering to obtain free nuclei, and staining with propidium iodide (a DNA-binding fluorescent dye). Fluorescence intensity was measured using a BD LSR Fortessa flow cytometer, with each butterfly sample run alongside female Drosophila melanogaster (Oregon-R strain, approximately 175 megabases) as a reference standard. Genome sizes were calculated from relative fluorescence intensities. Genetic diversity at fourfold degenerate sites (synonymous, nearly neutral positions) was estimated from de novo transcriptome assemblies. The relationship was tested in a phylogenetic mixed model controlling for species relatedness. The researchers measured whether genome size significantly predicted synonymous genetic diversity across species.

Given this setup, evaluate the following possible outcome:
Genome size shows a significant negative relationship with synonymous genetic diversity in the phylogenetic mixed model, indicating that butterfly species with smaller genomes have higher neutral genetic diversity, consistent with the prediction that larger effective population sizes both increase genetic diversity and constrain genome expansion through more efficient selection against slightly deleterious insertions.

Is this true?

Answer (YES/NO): NO